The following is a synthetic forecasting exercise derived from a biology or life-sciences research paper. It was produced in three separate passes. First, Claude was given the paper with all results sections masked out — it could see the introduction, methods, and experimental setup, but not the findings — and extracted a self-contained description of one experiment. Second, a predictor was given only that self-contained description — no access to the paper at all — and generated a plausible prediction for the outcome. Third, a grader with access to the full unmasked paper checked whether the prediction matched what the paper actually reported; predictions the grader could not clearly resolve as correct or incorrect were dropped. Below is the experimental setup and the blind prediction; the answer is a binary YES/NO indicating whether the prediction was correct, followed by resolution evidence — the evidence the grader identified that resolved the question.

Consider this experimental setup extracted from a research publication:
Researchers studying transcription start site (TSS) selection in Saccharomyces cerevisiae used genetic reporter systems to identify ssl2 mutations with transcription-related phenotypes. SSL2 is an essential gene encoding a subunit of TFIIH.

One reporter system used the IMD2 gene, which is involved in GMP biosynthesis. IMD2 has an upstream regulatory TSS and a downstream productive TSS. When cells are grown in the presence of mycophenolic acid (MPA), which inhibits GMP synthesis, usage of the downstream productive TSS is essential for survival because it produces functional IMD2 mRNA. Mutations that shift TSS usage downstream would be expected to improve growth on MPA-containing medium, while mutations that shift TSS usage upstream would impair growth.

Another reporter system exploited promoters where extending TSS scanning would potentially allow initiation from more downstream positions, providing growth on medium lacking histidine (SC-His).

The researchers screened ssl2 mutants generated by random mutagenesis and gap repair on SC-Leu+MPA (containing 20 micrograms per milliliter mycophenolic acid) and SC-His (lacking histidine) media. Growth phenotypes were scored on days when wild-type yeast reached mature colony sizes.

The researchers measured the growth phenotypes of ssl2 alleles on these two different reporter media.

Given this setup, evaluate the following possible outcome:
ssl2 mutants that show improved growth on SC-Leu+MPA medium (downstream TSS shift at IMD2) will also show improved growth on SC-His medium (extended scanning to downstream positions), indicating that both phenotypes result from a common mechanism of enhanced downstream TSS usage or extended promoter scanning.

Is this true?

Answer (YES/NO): NO